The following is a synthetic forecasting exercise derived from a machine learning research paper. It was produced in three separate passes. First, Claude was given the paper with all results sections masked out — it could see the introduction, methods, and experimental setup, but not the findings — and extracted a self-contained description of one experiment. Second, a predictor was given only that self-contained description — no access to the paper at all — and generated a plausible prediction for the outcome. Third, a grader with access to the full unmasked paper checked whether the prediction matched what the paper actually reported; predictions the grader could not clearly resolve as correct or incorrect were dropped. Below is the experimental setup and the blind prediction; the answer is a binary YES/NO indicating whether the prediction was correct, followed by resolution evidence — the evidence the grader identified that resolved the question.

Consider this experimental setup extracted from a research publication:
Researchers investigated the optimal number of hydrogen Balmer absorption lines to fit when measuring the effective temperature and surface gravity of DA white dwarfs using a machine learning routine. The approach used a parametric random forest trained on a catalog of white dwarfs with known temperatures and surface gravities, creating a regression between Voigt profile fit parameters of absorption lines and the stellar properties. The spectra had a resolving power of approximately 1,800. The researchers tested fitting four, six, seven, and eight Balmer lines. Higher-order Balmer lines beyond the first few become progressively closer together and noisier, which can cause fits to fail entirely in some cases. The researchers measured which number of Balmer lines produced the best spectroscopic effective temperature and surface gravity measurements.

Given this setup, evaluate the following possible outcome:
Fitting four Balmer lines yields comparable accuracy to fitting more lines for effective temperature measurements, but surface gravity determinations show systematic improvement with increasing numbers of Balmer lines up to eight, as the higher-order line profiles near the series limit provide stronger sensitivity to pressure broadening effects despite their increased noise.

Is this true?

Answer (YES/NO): NO